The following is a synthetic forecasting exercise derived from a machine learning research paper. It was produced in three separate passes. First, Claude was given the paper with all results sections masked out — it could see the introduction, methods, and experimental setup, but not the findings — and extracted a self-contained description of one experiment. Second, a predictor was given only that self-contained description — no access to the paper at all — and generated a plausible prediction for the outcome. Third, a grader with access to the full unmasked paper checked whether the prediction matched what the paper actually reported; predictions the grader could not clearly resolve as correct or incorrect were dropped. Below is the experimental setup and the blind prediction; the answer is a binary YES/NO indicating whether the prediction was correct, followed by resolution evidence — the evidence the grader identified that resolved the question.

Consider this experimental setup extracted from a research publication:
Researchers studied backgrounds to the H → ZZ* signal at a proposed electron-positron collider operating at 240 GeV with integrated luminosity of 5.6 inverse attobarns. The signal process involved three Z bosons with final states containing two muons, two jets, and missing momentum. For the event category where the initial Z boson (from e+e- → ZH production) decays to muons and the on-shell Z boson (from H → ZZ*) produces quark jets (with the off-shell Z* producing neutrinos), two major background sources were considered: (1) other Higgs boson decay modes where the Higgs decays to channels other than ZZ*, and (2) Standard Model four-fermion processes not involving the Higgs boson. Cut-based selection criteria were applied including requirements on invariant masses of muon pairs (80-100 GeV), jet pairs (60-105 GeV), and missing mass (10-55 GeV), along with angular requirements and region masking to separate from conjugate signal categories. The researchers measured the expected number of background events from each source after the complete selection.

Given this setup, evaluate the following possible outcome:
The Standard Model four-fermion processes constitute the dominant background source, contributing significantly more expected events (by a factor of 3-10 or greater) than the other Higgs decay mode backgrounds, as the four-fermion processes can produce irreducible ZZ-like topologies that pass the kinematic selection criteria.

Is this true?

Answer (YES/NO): NO